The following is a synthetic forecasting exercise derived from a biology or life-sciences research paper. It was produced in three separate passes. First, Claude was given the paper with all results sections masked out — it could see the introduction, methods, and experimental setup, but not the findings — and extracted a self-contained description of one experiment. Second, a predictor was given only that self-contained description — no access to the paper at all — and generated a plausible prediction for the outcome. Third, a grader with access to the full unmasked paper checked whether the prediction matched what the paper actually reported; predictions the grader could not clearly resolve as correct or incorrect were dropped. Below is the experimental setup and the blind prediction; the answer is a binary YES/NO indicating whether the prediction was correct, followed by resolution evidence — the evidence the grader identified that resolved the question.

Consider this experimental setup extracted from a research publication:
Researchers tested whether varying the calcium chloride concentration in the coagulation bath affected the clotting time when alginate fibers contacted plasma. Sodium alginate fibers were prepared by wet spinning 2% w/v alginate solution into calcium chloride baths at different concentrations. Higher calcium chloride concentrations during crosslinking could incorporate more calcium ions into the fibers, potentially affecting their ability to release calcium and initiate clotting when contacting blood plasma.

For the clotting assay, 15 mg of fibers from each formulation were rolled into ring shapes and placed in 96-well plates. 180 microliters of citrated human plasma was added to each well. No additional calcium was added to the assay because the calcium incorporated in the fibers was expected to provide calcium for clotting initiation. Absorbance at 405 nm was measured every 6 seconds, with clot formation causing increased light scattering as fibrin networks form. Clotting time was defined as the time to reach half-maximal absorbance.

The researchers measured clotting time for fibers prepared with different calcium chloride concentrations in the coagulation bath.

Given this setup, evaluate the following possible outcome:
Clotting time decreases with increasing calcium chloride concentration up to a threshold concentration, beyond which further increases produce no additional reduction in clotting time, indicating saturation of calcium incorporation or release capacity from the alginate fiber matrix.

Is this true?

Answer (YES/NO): NO